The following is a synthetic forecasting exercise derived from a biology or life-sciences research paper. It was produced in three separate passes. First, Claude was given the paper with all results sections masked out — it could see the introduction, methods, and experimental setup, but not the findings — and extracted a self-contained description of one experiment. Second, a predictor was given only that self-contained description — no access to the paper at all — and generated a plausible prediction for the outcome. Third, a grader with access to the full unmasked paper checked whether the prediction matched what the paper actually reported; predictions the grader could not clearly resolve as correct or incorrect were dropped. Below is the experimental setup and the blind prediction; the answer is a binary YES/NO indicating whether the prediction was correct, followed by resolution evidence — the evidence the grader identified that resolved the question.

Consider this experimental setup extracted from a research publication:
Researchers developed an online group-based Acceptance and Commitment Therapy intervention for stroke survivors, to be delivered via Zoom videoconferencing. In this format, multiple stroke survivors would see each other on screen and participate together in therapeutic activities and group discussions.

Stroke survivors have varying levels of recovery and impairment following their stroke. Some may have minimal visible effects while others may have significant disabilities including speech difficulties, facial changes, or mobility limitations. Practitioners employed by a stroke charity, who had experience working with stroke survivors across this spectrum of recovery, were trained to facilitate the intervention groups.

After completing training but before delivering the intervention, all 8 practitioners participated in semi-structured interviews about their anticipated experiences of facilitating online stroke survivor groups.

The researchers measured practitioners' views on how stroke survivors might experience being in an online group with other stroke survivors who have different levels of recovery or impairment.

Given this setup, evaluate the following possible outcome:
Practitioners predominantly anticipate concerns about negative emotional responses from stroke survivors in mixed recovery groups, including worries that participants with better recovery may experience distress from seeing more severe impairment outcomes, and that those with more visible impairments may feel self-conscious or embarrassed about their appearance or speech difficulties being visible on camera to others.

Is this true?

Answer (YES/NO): NO